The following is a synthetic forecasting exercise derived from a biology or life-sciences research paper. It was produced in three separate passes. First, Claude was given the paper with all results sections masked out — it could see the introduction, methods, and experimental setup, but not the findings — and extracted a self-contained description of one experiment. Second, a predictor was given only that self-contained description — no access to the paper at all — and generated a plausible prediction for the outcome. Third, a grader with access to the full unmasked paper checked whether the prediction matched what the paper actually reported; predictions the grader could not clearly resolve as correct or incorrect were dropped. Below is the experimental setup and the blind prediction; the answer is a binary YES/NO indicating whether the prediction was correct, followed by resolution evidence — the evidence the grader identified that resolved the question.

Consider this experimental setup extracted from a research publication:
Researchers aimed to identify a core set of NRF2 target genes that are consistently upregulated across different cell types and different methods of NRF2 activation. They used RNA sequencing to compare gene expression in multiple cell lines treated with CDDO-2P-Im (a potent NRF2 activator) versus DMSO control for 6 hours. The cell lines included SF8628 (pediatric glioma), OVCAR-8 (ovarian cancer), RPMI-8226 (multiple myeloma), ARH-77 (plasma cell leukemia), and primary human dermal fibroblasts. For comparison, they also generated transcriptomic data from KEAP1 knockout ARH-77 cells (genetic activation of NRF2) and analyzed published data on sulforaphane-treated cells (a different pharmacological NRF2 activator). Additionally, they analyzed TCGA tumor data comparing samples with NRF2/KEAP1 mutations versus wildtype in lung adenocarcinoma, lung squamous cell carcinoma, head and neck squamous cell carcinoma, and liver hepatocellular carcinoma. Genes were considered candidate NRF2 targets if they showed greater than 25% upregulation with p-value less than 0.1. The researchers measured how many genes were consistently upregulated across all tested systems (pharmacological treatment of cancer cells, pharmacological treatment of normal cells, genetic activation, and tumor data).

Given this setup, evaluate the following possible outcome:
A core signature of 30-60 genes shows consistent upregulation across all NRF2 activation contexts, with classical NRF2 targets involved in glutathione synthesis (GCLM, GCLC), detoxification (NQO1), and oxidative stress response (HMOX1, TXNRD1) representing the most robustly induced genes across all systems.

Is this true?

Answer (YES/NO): NO